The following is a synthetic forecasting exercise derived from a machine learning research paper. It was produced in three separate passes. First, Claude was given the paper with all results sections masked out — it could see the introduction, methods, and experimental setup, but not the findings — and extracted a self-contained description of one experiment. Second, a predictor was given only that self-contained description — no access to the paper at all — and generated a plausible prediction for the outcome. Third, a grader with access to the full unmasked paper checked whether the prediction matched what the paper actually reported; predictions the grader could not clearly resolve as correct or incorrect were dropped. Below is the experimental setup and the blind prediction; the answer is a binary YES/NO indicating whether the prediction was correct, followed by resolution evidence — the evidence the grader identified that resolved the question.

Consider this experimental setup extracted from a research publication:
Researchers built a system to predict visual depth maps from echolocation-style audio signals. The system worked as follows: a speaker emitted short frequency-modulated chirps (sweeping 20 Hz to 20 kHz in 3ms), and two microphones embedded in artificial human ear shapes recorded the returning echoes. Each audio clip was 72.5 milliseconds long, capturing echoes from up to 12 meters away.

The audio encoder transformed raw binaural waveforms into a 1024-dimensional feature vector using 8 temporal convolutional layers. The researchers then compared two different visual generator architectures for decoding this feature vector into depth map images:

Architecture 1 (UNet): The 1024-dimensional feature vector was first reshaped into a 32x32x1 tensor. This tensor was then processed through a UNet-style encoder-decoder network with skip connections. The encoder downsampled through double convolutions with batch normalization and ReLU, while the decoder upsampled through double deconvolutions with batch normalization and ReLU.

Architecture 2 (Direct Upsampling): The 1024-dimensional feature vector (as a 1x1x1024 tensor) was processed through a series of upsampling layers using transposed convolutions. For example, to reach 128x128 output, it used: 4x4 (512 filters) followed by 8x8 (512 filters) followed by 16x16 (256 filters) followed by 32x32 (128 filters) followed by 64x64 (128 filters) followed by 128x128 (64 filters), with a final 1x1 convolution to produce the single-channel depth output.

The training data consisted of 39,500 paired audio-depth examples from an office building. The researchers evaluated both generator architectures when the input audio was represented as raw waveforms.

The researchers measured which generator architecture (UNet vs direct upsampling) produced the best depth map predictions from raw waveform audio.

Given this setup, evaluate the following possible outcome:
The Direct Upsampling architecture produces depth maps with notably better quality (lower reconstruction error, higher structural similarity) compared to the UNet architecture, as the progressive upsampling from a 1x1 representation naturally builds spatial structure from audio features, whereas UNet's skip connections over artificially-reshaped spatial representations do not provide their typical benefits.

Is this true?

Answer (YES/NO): NO